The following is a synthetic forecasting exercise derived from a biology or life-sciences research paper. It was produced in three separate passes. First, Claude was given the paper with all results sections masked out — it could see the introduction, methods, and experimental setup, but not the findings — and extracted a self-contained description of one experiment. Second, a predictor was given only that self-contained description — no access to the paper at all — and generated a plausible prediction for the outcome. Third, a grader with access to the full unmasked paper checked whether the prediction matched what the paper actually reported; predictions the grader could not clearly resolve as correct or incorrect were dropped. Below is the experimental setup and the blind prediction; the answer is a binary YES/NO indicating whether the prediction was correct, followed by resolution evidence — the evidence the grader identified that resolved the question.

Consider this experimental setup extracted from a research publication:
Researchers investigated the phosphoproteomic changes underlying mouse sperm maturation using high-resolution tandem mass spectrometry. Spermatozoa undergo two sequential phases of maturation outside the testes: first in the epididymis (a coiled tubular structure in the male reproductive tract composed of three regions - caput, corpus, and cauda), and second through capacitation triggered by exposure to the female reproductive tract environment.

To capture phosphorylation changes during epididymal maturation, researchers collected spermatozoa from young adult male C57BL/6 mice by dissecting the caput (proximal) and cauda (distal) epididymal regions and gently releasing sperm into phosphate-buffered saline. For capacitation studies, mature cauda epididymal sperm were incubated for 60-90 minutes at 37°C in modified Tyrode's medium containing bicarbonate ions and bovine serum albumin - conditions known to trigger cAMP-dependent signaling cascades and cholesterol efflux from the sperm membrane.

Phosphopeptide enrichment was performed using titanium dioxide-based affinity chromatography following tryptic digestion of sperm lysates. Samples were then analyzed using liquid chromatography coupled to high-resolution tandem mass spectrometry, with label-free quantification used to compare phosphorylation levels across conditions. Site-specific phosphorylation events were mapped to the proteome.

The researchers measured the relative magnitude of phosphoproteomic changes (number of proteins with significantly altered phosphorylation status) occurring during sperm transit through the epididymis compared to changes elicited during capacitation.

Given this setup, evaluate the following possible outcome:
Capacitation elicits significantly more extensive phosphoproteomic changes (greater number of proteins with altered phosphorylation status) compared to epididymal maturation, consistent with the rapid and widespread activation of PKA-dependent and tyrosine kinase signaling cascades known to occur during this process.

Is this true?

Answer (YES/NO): NO